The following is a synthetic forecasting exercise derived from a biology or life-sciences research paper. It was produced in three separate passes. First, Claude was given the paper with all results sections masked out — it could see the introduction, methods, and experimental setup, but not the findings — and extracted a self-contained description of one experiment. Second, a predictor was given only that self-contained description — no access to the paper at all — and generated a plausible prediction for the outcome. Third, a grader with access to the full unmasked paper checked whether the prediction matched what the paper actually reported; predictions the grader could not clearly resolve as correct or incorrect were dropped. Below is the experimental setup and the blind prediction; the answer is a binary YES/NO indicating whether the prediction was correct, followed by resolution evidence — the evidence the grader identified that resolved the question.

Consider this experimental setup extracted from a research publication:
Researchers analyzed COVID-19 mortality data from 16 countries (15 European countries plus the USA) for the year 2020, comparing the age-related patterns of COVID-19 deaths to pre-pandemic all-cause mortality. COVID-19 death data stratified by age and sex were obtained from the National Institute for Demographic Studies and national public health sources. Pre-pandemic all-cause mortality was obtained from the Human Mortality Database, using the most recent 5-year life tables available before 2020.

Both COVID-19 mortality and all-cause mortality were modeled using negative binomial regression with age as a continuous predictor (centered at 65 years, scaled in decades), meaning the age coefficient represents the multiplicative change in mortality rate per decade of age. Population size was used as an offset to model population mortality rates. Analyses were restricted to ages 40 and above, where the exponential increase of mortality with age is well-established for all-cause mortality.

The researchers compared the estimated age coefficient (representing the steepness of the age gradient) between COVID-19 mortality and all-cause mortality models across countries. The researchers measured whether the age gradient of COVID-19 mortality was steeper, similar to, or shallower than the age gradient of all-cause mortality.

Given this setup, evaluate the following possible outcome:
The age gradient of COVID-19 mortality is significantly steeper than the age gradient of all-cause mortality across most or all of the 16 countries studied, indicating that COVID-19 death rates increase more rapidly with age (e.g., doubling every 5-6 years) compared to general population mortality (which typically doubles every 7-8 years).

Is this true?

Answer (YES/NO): YES